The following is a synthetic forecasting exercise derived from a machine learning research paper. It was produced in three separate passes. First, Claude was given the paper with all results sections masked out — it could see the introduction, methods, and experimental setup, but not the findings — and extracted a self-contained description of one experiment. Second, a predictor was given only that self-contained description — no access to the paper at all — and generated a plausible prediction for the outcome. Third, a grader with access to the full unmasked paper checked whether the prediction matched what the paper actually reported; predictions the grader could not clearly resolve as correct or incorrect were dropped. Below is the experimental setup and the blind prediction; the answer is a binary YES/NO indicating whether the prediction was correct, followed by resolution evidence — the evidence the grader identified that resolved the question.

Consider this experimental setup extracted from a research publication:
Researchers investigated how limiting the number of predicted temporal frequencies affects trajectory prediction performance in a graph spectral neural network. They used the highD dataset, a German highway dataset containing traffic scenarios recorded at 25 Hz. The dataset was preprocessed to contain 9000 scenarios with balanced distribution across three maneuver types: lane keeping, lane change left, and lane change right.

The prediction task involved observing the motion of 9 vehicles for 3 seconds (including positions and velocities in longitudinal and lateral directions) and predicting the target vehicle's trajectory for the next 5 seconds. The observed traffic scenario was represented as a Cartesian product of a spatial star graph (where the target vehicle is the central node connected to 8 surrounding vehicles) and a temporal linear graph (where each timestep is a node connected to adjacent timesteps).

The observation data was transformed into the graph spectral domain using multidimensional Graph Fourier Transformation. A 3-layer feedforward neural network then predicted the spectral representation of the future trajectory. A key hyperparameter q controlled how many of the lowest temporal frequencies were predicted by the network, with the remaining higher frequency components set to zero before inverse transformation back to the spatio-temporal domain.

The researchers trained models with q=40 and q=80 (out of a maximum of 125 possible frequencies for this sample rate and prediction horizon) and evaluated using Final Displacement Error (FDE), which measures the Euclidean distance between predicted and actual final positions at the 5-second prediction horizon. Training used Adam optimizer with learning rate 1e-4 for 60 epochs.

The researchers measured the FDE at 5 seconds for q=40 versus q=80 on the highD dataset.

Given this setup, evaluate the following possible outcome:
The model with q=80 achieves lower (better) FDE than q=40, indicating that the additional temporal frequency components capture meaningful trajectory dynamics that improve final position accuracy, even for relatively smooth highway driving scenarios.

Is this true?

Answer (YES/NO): NO